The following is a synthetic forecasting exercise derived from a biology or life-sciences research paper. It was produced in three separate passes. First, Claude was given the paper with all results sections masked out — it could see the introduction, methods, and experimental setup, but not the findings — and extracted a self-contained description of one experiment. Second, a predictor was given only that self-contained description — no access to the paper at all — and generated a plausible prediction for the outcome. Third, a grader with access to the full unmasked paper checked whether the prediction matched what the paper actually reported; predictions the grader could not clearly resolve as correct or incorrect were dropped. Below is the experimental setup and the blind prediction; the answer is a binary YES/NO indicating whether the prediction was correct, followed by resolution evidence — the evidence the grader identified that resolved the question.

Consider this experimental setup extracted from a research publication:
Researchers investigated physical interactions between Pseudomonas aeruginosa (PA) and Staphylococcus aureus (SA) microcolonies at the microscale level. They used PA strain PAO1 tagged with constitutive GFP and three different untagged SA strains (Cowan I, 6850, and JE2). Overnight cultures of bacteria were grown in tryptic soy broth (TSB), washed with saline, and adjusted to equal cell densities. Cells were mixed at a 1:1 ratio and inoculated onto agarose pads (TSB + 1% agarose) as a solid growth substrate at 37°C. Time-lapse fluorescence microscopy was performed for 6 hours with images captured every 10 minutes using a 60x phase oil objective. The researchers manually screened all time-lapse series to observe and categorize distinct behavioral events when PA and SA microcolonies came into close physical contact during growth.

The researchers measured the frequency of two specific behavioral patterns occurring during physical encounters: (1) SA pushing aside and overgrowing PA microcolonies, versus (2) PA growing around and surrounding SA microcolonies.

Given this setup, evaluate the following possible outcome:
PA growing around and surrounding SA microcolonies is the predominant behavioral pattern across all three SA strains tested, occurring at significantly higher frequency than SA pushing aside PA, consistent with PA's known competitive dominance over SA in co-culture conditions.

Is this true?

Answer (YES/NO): NO